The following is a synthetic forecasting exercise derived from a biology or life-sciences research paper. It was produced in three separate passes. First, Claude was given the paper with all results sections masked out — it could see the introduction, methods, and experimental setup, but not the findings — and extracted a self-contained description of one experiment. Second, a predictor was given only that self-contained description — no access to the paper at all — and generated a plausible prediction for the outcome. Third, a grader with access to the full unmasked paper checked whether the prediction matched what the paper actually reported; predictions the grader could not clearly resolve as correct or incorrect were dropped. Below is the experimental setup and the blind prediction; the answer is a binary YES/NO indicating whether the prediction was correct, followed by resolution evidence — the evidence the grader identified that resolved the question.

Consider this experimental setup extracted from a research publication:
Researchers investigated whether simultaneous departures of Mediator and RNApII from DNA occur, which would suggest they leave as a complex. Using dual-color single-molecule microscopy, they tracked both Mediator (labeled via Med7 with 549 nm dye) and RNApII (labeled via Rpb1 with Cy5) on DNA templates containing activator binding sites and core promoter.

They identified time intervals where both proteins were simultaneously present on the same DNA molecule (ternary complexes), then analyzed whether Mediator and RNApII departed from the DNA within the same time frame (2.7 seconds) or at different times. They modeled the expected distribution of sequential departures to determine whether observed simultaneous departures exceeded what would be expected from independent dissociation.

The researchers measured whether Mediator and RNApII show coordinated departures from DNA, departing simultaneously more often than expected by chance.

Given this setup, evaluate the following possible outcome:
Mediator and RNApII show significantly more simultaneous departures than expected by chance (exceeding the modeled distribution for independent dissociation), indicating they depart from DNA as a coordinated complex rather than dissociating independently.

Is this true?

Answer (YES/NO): NO